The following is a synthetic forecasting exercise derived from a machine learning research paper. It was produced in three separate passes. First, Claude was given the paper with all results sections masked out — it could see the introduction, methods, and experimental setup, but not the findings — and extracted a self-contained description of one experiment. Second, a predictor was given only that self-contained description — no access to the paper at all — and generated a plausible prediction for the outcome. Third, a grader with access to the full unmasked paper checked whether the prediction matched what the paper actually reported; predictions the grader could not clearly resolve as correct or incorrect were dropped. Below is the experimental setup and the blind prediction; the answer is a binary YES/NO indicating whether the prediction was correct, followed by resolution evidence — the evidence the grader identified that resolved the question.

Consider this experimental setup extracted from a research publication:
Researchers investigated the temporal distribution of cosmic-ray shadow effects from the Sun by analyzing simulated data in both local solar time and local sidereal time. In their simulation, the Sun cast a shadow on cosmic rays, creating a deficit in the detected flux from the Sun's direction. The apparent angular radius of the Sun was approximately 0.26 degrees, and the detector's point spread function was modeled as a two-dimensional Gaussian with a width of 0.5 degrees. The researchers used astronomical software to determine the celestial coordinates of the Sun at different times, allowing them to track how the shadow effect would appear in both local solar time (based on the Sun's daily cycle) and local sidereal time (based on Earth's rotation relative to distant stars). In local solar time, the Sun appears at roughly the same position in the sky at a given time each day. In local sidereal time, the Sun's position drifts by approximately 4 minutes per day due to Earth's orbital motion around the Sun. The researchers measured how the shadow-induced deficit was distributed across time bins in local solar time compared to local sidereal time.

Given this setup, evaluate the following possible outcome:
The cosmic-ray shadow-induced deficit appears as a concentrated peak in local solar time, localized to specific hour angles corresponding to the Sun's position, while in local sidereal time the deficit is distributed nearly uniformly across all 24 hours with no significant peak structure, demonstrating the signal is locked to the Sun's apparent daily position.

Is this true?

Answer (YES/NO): NO